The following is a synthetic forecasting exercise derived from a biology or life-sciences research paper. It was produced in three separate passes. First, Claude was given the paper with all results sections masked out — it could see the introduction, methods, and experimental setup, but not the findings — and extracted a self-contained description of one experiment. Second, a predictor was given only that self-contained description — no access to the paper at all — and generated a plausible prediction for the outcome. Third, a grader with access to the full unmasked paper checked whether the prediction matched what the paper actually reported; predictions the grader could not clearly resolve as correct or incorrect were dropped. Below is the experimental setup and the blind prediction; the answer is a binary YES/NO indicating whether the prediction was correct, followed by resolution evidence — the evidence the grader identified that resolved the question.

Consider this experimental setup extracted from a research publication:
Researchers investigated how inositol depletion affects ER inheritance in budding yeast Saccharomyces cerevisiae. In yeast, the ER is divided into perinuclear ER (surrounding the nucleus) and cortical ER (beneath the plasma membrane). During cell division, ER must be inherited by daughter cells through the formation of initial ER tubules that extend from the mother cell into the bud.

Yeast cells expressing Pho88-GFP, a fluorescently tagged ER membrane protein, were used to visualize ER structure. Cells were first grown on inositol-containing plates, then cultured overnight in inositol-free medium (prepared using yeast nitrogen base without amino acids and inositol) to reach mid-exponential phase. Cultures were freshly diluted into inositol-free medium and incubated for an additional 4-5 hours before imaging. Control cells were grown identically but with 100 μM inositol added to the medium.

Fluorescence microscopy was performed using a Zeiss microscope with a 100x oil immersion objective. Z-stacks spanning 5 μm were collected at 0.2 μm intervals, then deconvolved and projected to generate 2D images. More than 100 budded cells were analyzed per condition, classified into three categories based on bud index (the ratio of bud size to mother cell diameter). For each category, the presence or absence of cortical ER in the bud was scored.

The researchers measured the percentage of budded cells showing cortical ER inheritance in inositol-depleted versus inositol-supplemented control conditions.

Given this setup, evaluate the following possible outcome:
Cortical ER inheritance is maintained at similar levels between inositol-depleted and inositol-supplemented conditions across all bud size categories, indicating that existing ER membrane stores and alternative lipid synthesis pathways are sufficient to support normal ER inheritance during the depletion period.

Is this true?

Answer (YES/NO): NO